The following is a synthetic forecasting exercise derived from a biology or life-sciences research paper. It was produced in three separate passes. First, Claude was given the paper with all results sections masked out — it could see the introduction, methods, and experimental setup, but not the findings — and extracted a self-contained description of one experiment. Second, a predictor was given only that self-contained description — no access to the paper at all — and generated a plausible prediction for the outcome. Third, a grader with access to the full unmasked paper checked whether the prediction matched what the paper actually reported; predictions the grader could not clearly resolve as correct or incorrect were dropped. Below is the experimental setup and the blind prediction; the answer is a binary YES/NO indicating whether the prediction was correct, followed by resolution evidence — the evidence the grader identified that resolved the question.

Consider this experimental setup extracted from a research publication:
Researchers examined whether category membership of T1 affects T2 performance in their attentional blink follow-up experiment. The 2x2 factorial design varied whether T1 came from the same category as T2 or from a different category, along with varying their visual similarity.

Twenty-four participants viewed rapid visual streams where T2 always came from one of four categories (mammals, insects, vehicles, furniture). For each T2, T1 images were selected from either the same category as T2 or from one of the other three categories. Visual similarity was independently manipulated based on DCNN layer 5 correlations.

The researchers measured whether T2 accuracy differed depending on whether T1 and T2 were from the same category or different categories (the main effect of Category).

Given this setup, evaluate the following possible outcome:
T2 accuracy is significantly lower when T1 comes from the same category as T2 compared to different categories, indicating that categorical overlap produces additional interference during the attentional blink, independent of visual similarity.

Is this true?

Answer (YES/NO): NO